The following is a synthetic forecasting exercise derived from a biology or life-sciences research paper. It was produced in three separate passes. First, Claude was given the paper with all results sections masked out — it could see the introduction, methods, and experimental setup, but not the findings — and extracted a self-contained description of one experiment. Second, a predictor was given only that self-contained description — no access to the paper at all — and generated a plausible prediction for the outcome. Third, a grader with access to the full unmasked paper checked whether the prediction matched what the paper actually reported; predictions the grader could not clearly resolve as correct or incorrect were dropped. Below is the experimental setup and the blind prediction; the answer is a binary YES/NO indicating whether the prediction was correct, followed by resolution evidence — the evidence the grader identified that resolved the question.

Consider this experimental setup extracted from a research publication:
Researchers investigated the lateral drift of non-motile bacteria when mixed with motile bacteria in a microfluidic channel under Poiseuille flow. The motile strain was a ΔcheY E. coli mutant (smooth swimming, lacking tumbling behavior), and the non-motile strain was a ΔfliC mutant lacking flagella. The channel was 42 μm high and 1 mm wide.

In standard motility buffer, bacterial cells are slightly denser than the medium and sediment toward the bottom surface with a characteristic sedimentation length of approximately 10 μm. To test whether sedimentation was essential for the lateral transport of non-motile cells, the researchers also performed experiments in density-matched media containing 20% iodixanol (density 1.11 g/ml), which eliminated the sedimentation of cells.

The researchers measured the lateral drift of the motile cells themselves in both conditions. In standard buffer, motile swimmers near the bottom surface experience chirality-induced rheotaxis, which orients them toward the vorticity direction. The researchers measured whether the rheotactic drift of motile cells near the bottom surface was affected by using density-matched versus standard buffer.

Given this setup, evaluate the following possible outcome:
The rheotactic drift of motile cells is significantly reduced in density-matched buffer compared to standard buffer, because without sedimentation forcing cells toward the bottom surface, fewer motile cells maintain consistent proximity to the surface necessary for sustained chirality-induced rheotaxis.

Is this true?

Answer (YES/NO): NO